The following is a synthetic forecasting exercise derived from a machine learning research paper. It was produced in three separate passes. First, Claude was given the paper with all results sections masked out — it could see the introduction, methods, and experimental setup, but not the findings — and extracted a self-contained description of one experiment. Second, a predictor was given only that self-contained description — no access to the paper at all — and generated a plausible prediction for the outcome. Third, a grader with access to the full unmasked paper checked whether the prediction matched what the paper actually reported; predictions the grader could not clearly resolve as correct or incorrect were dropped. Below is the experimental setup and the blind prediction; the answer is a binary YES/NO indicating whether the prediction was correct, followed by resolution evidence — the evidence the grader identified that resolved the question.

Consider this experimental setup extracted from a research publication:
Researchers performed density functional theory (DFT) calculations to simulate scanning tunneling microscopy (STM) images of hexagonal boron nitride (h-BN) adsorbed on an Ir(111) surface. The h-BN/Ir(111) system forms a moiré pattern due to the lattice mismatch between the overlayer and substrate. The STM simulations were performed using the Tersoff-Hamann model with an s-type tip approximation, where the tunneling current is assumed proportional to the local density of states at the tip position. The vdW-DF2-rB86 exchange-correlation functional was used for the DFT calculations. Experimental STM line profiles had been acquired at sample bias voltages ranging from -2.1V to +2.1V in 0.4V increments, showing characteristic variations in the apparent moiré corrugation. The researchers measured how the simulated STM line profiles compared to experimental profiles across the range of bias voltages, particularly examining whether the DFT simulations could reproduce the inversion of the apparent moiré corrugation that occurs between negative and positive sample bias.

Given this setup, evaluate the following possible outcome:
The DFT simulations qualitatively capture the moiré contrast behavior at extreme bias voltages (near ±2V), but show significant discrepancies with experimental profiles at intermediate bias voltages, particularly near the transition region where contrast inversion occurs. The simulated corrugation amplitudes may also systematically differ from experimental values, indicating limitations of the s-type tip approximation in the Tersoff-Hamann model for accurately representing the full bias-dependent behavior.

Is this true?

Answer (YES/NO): NO